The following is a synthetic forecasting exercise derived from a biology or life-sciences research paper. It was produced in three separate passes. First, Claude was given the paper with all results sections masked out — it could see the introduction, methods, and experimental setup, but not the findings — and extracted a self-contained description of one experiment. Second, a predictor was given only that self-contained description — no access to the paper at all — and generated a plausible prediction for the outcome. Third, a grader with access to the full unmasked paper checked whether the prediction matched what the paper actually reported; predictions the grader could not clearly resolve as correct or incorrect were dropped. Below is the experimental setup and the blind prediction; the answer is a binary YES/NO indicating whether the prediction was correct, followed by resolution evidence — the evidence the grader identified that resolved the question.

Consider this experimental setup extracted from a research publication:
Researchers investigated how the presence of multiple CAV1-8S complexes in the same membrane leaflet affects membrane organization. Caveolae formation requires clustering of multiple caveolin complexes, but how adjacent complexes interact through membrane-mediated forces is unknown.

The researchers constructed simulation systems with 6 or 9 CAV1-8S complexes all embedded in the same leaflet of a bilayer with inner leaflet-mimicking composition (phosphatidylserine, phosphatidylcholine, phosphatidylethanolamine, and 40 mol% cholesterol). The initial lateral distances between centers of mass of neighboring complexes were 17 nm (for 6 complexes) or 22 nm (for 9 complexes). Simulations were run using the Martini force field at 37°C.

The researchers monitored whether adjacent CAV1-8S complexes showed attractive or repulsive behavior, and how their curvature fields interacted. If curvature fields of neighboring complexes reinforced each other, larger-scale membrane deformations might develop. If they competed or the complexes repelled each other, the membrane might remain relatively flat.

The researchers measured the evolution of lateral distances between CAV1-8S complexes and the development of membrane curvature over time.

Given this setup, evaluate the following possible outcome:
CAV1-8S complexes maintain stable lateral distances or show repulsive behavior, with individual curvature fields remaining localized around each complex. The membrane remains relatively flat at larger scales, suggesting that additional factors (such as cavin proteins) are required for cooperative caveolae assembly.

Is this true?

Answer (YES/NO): NO